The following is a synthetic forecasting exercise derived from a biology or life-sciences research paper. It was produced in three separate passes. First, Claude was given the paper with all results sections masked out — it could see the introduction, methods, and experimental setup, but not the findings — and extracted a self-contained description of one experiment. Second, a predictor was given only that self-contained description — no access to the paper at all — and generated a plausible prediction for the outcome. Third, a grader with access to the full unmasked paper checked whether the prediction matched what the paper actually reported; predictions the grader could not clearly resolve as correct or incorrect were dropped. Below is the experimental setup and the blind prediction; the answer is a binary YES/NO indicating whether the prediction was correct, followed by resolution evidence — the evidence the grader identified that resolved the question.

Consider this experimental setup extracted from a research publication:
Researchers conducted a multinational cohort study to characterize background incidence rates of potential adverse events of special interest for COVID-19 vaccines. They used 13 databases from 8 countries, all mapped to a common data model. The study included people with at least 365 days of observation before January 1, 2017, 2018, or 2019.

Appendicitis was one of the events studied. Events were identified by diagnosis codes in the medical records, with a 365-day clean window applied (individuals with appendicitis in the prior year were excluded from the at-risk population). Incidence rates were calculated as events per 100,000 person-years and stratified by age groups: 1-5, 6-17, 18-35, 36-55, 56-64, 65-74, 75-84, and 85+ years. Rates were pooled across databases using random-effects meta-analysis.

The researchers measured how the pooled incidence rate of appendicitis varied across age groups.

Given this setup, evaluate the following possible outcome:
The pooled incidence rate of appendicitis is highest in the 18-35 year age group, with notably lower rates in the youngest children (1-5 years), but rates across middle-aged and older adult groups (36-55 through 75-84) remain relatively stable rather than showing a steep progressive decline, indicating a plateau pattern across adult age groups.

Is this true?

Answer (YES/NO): NO